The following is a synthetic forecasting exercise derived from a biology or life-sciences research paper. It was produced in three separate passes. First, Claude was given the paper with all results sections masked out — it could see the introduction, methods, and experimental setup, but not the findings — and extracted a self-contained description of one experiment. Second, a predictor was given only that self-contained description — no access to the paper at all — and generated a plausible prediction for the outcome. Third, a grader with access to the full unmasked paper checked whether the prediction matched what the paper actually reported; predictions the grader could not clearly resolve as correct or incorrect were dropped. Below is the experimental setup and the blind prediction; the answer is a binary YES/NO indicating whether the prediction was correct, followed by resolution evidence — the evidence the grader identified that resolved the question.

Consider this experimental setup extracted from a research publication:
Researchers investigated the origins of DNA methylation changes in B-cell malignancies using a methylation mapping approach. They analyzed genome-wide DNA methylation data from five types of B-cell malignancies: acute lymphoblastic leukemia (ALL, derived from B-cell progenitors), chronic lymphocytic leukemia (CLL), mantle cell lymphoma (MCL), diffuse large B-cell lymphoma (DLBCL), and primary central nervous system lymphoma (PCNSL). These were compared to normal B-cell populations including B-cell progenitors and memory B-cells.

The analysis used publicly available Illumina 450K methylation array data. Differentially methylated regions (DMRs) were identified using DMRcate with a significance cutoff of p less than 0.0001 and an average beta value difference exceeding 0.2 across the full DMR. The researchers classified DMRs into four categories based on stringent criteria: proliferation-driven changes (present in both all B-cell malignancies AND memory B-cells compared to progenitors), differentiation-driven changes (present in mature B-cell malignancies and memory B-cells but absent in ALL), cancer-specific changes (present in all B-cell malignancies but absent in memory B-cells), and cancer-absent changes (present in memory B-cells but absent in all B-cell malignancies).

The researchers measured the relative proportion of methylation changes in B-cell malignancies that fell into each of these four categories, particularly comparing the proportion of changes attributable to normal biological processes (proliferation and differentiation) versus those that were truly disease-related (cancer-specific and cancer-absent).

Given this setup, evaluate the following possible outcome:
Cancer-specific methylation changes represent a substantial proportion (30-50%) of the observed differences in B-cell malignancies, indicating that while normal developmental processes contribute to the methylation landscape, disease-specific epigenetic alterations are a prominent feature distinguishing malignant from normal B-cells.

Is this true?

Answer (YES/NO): NO